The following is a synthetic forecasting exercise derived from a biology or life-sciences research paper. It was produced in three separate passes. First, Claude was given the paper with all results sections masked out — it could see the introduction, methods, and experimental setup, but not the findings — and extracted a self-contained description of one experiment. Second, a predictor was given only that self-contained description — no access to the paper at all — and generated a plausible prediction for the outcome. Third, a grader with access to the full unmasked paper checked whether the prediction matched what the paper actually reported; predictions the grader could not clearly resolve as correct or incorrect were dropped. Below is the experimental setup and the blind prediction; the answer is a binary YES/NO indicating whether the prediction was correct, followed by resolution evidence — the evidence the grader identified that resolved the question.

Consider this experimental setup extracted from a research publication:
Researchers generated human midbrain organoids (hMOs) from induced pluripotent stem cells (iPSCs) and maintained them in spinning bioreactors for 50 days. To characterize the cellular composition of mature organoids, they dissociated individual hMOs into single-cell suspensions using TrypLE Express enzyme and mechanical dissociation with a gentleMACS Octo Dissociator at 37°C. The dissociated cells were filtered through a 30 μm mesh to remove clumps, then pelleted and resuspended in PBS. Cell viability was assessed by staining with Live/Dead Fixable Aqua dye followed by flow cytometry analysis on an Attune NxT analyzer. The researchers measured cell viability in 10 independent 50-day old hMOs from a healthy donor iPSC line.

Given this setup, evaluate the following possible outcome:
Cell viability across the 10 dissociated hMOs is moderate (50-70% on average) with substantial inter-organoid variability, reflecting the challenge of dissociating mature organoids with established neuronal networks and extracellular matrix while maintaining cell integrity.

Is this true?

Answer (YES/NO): NO